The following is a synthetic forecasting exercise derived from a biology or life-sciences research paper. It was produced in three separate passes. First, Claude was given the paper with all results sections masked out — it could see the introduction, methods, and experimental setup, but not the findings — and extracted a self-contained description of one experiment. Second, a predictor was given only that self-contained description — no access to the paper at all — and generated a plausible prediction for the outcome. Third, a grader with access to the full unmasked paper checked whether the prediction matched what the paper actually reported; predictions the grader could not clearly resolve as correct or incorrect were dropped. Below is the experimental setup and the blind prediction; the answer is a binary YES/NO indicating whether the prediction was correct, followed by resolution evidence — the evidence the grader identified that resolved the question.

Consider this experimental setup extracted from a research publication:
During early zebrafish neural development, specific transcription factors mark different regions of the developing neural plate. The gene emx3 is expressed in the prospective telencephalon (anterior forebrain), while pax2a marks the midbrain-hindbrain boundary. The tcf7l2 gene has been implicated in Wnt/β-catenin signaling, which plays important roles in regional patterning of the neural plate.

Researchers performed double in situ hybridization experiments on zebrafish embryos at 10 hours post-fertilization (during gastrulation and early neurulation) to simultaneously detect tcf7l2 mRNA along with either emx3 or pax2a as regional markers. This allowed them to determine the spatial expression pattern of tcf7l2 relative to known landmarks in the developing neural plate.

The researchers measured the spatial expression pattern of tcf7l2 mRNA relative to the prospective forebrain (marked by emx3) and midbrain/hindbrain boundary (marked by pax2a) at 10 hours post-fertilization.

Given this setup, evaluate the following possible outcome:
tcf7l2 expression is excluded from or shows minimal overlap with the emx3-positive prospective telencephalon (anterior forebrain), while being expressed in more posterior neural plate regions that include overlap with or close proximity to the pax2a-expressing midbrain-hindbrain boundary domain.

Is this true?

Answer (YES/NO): NO